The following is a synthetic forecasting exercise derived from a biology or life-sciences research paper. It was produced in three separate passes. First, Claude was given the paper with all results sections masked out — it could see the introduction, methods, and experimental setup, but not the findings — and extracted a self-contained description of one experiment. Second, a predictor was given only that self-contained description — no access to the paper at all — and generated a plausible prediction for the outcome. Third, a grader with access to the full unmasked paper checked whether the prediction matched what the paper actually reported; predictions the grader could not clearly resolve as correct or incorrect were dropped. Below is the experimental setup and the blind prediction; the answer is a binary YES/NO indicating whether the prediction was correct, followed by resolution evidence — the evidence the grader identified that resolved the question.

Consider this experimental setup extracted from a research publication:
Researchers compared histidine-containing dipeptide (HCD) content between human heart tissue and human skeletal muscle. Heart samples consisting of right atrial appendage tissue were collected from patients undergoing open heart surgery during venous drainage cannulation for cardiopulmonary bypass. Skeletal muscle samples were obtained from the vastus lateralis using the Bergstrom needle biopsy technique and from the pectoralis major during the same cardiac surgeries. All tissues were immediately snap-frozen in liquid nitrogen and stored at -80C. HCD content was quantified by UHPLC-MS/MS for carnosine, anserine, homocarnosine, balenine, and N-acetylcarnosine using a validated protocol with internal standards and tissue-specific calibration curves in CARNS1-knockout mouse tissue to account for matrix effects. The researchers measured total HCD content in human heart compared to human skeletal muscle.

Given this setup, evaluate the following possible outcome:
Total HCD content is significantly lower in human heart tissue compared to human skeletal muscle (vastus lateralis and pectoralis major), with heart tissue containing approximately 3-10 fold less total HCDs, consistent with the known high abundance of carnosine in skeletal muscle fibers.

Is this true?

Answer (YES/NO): NO